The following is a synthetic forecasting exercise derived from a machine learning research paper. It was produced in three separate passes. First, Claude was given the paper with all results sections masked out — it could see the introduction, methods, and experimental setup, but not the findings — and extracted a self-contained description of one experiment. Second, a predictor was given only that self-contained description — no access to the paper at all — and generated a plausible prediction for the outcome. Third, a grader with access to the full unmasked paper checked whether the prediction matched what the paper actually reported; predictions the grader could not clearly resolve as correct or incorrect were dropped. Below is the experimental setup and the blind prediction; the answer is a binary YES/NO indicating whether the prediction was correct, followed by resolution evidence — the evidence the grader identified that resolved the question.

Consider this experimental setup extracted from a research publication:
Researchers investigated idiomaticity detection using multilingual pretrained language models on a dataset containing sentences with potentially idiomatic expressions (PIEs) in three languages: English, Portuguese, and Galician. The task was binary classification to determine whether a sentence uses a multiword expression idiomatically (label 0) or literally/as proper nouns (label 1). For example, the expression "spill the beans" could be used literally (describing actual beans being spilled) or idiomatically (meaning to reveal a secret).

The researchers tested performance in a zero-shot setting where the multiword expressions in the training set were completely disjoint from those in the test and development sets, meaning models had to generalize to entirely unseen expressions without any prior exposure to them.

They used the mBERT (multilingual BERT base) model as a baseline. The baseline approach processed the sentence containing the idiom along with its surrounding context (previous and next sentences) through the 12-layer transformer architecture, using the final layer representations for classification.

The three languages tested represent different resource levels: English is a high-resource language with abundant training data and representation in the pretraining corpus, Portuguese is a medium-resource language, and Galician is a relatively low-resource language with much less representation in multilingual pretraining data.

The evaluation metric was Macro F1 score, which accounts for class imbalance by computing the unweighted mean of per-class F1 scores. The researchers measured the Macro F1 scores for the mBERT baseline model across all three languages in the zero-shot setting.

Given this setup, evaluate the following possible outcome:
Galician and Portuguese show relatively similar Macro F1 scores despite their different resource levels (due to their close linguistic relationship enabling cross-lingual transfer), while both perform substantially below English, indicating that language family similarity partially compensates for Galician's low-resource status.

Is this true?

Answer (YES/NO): NO